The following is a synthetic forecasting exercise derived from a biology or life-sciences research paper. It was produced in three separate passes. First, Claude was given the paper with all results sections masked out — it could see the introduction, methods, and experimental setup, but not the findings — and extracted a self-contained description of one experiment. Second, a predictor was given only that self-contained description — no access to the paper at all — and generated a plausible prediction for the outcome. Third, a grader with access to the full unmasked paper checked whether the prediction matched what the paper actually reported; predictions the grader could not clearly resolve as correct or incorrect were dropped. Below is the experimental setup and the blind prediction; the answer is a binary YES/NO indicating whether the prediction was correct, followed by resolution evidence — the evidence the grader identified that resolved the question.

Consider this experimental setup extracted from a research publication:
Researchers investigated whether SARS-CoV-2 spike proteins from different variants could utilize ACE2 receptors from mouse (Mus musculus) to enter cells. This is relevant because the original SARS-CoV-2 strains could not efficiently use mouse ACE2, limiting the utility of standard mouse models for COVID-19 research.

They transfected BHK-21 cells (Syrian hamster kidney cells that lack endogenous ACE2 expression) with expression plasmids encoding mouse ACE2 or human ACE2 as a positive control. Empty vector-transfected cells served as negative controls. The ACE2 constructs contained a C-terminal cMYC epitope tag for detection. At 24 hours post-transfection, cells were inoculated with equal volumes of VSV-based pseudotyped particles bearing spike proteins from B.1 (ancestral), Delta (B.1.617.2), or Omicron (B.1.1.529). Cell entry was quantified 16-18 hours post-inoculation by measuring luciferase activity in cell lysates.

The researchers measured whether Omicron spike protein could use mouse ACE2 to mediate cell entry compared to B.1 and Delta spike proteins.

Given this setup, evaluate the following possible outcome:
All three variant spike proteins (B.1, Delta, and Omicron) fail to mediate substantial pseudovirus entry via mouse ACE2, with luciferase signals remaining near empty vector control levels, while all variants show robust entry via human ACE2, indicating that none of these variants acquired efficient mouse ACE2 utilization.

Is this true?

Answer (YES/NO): NO